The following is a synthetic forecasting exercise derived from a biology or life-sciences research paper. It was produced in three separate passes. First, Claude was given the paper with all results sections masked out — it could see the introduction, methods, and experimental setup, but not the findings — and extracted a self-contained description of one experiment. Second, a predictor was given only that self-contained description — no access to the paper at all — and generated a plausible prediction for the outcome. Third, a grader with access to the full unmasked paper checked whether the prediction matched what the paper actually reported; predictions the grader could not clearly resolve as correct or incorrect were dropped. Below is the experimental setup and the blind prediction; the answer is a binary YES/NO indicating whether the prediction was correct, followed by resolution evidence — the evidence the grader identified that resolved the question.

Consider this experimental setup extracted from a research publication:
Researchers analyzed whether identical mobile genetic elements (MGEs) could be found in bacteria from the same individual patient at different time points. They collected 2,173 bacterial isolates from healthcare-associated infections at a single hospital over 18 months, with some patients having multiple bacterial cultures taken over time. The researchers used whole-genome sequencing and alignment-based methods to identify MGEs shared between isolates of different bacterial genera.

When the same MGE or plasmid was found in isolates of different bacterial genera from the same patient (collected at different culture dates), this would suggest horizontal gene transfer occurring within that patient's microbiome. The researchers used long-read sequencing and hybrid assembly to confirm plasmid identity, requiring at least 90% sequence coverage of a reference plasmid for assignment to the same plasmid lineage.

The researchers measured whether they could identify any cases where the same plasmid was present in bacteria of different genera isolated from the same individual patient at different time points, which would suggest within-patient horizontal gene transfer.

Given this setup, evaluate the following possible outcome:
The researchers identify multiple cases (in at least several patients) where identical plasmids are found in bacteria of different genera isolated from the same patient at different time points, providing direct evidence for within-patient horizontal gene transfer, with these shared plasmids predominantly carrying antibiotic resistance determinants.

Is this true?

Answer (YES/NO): NO